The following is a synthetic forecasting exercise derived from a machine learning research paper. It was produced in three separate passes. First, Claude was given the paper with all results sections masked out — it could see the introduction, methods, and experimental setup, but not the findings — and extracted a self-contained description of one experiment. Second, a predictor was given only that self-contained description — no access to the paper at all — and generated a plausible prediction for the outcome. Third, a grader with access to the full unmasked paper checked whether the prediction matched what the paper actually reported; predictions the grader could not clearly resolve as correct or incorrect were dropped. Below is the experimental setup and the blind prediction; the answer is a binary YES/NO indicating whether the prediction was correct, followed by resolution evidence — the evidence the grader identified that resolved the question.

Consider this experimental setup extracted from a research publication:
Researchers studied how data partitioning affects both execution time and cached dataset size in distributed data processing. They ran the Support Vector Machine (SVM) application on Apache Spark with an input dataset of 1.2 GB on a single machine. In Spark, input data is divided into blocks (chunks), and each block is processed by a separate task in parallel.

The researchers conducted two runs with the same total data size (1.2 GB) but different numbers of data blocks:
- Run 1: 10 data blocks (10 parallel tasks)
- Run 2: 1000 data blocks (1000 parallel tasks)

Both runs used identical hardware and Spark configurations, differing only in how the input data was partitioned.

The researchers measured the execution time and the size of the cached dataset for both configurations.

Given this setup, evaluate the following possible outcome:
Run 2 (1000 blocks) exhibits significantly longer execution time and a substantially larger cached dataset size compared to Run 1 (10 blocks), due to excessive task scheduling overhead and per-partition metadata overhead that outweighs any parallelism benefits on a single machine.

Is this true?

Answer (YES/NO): NO